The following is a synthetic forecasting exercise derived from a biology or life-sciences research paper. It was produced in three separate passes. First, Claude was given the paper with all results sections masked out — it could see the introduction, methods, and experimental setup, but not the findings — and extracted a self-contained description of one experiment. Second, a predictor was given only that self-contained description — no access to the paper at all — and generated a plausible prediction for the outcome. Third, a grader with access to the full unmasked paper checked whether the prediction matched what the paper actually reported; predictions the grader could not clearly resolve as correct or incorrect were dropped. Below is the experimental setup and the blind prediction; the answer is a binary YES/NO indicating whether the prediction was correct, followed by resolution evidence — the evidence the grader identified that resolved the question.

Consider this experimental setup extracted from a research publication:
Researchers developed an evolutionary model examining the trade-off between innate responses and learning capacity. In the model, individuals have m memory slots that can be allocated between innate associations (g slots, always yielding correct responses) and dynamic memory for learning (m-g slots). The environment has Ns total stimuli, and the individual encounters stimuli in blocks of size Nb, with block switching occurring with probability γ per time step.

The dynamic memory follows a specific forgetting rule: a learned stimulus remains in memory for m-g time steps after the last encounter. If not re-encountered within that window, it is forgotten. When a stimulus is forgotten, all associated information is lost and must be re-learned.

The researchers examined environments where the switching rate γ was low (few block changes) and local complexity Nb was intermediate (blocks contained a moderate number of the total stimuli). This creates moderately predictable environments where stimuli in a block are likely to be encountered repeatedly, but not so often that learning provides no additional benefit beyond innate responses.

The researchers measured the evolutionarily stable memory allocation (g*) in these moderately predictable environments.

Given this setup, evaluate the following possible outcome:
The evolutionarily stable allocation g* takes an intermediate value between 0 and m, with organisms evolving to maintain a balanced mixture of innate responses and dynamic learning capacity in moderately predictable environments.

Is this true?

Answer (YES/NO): NO